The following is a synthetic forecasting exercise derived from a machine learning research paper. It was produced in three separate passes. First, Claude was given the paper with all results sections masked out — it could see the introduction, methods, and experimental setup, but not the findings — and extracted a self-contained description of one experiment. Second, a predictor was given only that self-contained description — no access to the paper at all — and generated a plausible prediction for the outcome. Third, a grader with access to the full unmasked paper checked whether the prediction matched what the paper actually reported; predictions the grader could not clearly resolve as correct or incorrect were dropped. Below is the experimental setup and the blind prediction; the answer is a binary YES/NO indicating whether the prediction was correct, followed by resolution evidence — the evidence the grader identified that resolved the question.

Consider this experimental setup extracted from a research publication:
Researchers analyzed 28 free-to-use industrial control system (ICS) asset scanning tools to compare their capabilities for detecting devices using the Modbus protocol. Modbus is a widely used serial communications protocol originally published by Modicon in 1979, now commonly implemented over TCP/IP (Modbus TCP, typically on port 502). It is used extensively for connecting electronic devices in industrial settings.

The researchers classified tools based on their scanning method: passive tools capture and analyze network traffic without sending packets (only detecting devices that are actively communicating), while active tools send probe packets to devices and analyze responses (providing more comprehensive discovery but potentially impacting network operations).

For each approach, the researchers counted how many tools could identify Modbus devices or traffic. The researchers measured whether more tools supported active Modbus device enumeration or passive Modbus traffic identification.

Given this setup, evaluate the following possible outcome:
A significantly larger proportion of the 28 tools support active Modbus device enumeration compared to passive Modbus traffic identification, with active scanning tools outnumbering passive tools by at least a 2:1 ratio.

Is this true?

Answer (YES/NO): NO